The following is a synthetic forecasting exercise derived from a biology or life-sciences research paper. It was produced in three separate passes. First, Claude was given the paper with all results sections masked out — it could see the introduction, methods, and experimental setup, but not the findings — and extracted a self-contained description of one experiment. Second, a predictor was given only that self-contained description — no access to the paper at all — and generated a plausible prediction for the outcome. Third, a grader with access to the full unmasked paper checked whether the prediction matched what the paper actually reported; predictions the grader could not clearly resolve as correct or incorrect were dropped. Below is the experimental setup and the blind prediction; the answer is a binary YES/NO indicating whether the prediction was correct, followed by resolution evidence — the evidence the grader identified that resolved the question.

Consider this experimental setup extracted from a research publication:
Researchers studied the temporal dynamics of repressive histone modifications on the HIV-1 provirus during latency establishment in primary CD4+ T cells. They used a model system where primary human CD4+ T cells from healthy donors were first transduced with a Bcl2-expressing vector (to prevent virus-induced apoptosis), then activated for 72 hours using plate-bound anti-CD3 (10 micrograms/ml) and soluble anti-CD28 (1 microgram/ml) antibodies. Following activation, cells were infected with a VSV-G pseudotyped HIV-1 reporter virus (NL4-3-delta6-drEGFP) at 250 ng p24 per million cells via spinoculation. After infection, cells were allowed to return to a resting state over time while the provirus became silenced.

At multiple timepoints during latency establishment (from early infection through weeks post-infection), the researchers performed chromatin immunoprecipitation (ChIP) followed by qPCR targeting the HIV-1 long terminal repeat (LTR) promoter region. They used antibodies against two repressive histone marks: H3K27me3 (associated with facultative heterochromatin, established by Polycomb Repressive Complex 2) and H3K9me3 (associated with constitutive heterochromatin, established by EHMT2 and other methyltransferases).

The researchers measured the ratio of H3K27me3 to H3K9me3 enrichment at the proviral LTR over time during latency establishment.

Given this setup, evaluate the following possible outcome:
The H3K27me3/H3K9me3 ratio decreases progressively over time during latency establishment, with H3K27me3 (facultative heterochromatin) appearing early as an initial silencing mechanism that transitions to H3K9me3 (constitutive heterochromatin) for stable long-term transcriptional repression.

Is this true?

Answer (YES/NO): NO